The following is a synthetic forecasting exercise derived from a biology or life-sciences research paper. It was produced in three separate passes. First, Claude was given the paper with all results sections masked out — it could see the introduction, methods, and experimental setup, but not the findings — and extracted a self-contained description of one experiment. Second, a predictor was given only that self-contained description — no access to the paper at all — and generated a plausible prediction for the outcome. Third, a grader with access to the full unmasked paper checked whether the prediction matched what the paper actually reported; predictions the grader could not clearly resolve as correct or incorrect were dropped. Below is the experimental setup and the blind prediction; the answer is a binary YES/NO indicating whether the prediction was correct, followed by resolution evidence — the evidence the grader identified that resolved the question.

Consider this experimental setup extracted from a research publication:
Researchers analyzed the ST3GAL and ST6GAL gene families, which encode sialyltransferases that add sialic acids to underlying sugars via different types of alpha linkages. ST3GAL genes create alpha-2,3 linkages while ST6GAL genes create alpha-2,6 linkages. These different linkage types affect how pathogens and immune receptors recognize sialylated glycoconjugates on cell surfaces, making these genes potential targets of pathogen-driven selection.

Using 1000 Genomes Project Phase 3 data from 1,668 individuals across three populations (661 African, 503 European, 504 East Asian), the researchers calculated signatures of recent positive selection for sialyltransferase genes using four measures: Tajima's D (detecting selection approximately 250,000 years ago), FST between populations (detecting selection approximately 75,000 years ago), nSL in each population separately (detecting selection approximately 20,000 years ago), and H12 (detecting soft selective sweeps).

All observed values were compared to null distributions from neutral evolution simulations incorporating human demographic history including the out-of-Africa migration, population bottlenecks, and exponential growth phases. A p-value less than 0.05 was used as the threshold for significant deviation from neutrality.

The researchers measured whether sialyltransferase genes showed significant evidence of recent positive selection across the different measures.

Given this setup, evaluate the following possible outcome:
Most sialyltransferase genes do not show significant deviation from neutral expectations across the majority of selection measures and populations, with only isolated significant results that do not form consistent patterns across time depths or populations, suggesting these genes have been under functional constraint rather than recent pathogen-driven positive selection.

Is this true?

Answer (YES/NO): NO